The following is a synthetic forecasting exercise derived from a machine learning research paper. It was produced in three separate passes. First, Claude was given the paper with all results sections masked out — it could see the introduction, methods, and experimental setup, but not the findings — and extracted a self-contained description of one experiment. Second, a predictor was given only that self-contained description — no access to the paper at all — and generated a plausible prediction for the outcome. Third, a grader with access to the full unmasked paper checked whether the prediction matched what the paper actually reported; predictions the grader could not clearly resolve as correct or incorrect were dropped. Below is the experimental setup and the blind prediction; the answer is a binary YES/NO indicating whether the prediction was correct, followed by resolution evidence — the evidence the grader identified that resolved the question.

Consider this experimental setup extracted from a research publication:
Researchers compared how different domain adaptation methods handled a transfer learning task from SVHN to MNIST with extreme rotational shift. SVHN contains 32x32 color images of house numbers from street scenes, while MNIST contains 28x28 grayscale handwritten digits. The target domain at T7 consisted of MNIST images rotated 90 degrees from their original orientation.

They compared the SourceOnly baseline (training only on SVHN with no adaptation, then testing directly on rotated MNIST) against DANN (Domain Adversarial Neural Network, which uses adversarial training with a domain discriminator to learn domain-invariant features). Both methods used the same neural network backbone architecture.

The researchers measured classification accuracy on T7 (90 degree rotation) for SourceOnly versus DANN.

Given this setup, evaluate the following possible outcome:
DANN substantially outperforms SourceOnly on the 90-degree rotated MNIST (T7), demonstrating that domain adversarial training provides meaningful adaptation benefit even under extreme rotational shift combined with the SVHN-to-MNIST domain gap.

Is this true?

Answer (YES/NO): YES